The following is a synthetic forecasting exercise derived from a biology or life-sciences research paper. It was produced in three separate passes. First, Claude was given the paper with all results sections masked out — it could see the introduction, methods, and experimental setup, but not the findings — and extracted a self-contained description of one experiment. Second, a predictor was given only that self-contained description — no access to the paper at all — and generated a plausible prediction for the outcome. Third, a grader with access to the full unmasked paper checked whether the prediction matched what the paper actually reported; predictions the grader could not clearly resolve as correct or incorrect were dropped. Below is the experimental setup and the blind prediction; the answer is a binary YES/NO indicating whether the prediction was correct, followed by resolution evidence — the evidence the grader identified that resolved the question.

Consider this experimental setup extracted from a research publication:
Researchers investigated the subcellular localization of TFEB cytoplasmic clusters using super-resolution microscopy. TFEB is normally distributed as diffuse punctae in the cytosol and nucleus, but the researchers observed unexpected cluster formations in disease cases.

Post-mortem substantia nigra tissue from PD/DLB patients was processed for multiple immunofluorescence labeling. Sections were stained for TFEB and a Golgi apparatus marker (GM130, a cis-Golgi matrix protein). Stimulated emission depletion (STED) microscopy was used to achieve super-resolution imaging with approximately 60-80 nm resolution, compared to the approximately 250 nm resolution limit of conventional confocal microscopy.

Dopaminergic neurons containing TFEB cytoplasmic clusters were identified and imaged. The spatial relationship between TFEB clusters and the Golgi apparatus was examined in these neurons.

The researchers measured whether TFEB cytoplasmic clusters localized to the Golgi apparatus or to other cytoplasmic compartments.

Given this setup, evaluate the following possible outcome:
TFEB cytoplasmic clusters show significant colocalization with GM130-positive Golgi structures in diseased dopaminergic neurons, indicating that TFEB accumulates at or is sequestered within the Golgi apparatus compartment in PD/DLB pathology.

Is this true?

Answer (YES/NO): YES